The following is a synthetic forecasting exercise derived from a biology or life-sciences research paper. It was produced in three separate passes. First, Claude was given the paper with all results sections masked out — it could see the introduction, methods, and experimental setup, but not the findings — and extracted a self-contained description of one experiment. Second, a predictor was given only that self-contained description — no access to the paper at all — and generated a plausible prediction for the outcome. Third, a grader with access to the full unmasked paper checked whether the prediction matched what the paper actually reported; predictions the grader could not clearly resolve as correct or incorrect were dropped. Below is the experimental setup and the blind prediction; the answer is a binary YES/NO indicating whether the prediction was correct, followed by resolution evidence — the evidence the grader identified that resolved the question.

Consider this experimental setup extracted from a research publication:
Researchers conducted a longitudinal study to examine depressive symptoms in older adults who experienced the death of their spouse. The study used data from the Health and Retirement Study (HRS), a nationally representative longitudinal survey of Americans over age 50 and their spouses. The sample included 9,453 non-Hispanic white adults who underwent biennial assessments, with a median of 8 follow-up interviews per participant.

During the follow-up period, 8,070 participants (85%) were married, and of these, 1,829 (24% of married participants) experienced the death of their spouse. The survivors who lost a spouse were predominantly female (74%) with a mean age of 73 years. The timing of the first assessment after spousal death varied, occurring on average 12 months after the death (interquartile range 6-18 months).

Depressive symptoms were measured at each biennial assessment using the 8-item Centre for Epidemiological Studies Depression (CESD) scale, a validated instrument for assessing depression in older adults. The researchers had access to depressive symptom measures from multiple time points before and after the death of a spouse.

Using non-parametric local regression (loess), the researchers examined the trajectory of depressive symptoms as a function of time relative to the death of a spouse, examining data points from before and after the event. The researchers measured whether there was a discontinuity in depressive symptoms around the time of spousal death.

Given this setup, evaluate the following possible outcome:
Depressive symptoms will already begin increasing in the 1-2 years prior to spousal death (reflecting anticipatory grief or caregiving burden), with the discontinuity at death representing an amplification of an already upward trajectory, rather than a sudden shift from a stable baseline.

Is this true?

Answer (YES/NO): NO